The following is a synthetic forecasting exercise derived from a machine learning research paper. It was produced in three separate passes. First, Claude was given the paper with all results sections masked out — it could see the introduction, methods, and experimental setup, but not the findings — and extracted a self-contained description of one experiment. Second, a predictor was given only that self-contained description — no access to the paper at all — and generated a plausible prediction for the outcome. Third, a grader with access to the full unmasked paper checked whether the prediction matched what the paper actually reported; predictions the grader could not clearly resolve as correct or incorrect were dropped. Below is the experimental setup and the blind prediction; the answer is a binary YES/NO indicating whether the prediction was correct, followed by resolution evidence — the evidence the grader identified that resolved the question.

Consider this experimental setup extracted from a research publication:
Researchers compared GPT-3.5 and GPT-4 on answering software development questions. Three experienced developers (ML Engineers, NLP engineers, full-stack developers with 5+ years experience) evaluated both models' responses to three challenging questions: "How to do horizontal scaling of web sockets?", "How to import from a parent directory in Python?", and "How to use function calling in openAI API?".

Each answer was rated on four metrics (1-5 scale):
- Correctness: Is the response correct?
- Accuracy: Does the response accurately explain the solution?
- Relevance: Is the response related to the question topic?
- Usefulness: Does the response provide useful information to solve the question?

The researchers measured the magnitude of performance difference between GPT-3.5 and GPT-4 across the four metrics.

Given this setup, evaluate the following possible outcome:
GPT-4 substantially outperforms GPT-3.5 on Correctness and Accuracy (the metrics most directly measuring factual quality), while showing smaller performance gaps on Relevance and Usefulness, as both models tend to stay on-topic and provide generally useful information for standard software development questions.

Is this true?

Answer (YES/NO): NO